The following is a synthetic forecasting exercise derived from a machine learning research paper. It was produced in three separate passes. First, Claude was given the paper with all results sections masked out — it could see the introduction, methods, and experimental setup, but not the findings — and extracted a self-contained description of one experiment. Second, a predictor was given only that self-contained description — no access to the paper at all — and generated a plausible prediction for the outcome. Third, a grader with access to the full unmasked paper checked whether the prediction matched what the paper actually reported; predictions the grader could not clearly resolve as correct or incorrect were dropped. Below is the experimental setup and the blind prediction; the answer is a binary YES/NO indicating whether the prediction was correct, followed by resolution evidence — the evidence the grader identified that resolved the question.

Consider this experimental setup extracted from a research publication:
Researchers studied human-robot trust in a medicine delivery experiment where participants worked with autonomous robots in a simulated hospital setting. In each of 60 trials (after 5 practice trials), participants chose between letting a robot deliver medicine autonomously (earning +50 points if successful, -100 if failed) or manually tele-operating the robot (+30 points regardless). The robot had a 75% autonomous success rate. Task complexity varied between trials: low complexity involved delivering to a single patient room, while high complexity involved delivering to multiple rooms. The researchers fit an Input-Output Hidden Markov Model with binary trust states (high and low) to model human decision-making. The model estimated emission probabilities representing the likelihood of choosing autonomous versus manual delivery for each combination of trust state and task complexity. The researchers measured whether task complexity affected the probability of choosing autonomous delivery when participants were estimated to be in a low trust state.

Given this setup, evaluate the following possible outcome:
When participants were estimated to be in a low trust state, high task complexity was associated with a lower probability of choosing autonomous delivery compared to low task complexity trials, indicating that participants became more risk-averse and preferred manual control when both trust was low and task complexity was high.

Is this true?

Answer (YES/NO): YES